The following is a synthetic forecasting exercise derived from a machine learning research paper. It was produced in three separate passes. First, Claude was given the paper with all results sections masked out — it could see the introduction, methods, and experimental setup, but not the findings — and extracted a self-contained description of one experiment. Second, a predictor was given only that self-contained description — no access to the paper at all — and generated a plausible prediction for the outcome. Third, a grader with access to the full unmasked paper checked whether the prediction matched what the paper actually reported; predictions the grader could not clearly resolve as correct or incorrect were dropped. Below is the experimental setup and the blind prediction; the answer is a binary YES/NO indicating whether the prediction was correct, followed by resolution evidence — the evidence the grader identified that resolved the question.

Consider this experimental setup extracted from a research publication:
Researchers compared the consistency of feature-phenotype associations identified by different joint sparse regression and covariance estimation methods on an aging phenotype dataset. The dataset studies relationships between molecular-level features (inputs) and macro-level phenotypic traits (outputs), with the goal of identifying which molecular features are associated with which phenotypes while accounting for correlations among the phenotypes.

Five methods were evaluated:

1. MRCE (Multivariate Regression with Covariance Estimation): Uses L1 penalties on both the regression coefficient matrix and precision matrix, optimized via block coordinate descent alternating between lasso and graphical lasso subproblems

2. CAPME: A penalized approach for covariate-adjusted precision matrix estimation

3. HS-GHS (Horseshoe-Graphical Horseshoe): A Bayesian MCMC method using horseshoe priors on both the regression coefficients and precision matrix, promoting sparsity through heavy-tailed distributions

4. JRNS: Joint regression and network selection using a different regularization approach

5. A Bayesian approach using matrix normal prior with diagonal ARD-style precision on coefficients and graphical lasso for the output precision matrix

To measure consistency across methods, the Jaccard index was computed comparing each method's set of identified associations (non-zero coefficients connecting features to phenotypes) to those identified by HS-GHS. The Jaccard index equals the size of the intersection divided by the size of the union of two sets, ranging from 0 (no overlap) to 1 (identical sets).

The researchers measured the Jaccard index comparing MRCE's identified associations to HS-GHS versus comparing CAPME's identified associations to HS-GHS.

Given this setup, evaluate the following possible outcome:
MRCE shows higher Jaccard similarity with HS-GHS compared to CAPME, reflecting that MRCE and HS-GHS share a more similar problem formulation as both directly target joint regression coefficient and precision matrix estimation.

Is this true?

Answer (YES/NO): YES